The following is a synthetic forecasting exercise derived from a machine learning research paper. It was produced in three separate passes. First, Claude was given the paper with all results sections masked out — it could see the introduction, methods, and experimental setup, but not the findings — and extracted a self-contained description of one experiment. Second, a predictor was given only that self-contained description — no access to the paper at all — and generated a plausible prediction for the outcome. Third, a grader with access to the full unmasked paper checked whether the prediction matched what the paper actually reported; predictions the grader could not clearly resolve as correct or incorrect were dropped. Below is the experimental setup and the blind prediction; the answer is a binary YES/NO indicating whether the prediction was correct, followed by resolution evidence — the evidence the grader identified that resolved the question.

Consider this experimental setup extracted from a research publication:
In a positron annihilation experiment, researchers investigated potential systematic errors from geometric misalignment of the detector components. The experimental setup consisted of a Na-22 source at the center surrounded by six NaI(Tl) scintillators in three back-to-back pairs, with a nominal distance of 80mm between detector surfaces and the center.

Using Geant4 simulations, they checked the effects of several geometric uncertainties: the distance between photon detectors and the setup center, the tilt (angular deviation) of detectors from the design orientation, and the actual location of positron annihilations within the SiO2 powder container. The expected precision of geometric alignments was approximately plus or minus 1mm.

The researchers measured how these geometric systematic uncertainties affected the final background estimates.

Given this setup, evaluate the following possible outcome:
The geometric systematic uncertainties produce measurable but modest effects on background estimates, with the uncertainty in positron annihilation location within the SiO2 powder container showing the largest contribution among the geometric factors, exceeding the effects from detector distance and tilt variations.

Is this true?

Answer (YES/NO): NO